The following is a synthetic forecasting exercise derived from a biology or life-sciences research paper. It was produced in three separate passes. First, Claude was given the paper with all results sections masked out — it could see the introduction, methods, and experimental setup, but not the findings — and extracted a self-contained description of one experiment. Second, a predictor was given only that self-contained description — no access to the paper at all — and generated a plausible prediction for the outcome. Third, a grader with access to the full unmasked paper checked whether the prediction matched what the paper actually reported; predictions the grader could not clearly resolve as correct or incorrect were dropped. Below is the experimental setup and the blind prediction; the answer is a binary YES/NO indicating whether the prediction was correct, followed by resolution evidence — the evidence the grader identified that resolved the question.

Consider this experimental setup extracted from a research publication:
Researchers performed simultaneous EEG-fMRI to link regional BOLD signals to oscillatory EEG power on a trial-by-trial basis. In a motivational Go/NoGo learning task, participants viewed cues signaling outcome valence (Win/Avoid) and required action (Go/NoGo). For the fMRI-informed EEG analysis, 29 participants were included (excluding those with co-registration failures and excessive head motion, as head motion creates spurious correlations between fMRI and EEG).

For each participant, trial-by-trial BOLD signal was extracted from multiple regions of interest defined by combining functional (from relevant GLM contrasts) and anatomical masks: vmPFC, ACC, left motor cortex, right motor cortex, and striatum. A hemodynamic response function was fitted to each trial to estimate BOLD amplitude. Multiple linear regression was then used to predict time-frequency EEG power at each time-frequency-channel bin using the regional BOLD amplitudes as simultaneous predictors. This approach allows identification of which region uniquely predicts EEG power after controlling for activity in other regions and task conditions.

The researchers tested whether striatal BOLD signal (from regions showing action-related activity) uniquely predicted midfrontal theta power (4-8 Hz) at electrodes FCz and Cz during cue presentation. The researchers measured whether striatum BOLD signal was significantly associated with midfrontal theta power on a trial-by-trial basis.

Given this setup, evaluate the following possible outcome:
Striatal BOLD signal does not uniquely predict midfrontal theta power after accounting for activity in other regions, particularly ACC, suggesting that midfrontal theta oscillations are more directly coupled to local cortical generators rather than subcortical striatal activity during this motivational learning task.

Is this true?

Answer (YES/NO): NO